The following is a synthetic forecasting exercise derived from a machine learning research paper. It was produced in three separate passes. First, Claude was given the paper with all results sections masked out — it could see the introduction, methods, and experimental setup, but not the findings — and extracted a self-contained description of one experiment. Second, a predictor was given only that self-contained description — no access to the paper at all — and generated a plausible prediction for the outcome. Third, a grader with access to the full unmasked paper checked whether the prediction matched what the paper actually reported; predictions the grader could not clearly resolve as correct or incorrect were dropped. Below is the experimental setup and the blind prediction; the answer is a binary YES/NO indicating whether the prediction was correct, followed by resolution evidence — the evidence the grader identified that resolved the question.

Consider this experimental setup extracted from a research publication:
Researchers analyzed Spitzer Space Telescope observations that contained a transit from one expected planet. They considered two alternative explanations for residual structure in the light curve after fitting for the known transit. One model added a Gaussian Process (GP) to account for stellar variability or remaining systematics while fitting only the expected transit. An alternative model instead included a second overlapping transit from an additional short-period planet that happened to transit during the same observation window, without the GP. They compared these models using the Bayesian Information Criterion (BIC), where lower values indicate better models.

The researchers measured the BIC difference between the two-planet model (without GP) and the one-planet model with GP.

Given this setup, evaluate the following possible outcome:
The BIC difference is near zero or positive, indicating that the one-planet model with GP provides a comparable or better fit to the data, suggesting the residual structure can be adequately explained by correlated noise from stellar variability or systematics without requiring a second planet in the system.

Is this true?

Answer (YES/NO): NO